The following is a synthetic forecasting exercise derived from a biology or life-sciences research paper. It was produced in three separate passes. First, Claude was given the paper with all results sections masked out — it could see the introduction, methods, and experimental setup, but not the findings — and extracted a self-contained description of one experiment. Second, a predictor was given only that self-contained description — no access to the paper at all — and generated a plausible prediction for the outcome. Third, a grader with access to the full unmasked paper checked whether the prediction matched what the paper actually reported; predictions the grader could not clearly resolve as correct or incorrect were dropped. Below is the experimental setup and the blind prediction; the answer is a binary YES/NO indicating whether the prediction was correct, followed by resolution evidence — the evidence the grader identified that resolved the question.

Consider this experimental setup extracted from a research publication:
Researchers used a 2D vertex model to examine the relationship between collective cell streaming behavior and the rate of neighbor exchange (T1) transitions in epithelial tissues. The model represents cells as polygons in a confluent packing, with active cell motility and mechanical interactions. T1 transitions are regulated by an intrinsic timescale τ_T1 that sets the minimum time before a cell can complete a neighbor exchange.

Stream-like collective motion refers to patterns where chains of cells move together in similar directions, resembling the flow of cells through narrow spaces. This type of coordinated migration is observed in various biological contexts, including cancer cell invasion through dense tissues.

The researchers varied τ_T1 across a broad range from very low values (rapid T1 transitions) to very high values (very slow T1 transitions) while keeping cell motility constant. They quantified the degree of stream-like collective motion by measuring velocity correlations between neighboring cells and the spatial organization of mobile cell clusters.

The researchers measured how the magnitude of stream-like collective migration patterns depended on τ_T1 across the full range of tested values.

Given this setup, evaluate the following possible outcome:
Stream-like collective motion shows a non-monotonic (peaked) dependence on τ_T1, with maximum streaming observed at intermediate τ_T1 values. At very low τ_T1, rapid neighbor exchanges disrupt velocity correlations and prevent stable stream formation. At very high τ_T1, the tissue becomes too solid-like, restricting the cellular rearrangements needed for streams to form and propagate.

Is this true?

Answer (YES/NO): YES